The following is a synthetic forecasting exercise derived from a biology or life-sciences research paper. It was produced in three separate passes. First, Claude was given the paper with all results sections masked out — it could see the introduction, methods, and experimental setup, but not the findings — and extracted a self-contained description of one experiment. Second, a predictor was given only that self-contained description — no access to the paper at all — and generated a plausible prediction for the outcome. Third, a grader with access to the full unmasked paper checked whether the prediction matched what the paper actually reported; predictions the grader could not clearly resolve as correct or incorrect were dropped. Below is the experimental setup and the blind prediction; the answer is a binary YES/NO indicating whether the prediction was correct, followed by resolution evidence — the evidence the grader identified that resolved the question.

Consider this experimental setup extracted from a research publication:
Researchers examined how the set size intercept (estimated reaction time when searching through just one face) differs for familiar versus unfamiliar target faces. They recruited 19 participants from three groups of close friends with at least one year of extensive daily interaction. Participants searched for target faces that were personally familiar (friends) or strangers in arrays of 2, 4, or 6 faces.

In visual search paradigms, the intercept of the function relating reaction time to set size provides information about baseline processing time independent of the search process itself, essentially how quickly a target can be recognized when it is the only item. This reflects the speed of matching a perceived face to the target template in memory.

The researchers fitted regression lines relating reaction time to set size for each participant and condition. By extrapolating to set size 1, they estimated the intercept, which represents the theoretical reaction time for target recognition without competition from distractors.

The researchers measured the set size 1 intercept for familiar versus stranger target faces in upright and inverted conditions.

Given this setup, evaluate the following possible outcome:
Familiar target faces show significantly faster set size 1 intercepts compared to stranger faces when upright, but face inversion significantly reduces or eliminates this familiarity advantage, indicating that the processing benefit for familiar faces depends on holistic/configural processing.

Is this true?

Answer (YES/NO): NO